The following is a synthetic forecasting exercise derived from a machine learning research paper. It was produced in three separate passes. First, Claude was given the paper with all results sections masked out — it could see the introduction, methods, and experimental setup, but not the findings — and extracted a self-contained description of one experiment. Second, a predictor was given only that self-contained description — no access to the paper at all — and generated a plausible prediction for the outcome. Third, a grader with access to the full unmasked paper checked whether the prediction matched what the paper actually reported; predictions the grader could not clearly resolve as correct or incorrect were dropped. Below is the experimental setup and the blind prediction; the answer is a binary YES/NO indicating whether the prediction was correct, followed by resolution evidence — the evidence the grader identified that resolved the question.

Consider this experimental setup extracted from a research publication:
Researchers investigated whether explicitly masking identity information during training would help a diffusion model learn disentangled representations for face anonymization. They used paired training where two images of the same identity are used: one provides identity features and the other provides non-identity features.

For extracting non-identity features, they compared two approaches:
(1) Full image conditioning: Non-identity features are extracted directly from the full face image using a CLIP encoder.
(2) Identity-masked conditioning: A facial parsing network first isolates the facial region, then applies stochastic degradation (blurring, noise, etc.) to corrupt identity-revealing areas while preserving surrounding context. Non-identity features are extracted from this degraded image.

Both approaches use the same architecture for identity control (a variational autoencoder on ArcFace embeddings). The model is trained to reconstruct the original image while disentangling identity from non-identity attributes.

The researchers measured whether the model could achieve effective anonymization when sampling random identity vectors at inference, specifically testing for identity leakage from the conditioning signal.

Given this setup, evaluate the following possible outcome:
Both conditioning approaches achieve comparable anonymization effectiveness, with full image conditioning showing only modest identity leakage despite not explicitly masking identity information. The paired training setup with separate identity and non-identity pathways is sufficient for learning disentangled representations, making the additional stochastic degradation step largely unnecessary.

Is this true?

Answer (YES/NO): NO